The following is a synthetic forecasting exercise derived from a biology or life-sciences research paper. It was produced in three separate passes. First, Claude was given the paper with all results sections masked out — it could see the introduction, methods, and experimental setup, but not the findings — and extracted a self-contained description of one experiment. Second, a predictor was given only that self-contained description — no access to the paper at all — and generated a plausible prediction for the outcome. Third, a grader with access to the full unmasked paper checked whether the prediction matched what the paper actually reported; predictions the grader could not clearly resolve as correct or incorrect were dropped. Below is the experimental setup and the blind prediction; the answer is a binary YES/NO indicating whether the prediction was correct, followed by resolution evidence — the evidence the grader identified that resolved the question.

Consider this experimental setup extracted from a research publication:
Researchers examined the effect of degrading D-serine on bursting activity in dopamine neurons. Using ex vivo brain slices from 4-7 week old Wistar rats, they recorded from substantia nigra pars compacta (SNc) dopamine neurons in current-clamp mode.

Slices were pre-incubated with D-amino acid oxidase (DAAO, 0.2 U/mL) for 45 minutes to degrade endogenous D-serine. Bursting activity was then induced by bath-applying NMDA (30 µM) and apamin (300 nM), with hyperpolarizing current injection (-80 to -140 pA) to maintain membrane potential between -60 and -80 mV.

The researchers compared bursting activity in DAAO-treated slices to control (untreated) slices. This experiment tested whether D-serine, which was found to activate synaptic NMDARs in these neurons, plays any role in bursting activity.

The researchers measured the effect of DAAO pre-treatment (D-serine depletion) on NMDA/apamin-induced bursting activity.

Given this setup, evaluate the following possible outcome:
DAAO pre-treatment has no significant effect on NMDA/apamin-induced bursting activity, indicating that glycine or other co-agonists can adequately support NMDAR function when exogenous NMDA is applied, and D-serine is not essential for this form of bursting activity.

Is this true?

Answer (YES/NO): YES